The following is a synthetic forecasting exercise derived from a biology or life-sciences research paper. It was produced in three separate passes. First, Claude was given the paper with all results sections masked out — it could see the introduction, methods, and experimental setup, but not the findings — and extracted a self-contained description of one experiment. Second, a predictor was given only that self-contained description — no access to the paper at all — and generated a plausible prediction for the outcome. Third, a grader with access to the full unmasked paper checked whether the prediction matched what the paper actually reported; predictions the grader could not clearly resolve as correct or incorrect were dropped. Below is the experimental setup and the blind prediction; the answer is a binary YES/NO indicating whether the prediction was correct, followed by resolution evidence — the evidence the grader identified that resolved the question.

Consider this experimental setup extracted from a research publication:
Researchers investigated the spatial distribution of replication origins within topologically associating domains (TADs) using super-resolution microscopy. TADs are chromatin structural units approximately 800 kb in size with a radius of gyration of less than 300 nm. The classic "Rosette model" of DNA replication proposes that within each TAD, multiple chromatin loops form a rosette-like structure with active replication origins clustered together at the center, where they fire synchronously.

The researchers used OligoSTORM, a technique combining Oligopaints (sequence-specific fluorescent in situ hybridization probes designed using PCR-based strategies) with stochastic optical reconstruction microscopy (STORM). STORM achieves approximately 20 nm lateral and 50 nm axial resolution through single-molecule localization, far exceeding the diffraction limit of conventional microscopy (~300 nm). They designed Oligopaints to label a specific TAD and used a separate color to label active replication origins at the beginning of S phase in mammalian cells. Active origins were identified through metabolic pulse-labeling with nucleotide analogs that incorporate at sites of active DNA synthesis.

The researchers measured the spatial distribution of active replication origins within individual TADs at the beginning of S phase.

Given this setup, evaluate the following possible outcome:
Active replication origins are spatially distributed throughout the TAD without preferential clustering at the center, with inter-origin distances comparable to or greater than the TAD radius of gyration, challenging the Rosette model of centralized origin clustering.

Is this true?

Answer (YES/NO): NO